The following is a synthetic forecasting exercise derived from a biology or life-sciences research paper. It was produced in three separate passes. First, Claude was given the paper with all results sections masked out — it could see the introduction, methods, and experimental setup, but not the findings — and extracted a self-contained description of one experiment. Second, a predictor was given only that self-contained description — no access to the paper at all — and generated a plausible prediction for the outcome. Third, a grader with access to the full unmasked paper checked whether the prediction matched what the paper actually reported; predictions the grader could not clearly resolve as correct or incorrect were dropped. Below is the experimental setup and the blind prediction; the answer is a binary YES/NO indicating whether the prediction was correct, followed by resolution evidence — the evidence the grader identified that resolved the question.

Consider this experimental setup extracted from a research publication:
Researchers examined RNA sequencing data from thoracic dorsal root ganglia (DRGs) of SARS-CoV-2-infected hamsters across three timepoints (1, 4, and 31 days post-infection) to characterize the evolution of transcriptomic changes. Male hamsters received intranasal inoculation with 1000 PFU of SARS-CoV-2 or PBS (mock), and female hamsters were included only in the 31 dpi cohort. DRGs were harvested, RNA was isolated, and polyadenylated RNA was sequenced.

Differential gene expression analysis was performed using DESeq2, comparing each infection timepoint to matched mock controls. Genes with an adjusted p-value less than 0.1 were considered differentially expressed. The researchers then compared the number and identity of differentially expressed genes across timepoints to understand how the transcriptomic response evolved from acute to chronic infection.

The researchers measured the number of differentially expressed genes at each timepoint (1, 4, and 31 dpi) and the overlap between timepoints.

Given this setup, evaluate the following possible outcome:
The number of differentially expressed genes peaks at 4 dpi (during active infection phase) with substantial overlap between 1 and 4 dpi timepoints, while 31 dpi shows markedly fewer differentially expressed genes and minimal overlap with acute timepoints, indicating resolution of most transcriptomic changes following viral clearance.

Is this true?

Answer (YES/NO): NO